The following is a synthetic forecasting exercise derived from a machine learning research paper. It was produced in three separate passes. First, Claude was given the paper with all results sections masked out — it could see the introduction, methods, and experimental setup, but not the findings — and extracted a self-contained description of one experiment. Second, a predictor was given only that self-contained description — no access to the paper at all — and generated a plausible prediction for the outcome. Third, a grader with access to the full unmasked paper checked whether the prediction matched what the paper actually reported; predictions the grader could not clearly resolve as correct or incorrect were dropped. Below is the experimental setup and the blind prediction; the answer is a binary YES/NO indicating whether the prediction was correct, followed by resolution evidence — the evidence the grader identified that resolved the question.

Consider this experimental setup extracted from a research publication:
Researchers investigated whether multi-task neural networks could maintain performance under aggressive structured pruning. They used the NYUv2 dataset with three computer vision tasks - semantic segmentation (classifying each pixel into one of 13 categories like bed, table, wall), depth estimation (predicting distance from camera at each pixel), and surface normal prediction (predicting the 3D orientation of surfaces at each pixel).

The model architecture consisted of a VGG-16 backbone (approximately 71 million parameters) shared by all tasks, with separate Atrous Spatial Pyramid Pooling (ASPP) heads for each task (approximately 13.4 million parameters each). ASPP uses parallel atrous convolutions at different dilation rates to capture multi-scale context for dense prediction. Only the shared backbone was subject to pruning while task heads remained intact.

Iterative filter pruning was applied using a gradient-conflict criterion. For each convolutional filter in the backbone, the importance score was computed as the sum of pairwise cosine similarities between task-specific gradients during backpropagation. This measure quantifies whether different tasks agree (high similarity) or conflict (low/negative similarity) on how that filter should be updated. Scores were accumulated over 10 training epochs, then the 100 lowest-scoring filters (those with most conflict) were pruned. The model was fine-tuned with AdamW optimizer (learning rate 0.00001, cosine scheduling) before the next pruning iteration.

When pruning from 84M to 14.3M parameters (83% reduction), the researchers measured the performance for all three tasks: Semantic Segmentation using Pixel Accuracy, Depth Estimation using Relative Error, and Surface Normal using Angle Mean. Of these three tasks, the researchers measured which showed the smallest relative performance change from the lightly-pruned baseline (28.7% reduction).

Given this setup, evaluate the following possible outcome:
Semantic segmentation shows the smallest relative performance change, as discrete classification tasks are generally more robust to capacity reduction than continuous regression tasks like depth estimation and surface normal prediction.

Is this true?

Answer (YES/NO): NO